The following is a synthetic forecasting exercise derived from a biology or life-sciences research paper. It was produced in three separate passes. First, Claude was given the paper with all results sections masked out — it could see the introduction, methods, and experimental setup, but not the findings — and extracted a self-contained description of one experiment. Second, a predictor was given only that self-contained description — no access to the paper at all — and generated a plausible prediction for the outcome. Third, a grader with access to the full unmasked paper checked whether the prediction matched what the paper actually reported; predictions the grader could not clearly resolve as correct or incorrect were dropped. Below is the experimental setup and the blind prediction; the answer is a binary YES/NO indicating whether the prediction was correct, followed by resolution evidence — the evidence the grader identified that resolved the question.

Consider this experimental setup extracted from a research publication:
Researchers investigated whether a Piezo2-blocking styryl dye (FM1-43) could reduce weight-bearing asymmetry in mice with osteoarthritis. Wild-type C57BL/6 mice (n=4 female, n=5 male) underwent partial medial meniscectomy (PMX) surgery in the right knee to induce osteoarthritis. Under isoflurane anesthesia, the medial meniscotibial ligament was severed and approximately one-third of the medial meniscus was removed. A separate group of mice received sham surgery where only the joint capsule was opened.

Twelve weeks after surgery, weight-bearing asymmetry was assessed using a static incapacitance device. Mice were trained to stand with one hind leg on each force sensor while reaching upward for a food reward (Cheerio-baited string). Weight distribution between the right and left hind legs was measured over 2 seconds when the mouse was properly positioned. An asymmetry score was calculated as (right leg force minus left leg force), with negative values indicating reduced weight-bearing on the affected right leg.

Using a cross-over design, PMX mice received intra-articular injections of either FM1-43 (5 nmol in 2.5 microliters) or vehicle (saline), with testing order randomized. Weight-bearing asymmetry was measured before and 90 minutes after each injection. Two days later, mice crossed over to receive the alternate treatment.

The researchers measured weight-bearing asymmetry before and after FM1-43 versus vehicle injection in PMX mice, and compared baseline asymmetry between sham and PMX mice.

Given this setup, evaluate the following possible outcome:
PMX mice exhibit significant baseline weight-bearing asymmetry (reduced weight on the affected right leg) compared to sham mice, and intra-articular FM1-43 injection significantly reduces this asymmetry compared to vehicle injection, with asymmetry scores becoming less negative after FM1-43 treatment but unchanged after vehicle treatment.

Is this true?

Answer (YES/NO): YES